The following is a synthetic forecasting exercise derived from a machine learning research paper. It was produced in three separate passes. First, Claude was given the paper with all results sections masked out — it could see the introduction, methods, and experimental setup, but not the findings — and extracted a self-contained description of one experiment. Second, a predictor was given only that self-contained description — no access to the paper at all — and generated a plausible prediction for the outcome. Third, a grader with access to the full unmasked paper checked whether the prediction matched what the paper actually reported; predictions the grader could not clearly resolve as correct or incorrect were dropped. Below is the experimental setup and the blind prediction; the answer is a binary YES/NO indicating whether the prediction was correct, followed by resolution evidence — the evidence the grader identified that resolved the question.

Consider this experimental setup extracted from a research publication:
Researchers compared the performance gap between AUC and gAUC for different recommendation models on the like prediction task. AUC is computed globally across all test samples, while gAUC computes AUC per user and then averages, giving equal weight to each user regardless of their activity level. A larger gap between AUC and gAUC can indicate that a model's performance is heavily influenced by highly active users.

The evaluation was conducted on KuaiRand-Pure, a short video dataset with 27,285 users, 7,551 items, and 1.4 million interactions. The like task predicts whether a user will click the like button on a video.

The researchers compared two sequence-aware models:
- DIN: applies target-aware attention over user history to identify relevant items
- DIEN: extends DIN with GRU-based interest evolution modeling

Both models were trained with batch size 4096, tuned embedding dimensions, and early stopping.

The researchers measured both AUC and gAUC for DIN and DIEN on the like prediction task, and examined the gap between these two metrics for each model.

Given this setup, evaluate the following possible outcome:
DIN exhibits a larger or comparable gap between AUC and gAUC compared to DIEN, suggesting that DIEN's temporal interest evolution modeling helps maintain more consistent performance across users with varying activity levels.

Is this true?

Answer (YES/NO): NO